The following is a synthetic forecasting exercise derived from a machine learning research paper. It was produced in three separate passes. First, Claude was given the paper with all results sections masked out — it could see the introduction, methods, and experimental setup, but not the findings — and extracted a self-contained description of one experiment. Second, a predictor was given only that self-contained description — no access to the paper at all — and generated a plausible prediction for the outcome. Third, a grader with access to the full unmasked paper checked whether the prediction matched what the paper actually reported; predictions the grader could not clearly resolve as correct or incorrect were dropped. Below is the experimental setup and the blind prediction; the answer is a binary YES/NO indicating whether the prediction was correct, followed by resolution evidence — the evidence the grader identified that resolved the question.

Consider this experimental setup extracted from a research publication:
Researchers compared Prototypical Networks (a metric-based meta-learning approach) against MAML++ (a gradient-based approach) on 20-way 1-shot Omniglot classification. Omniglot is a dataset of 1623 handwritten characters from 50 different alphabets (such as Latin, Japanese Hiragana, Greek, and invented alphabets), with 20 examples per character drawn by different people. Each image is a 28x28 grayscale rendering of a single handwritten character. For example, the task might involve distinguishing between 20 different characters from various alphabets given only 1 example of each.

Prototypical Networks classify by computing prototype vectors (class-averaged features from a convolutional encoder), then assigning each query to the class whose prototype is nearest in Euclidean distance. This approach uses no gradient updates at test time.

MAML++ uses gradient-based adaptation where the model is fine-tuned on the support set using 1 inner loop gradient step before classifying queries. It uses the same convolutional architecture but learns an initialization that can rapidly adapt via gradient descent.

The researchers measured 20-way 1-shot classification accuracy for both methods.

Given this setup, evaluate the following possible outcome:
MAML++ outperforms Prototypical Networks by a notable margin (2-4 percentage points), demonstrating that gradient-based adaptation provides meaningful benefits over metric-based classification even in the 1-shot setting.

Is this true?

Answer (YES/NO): NO